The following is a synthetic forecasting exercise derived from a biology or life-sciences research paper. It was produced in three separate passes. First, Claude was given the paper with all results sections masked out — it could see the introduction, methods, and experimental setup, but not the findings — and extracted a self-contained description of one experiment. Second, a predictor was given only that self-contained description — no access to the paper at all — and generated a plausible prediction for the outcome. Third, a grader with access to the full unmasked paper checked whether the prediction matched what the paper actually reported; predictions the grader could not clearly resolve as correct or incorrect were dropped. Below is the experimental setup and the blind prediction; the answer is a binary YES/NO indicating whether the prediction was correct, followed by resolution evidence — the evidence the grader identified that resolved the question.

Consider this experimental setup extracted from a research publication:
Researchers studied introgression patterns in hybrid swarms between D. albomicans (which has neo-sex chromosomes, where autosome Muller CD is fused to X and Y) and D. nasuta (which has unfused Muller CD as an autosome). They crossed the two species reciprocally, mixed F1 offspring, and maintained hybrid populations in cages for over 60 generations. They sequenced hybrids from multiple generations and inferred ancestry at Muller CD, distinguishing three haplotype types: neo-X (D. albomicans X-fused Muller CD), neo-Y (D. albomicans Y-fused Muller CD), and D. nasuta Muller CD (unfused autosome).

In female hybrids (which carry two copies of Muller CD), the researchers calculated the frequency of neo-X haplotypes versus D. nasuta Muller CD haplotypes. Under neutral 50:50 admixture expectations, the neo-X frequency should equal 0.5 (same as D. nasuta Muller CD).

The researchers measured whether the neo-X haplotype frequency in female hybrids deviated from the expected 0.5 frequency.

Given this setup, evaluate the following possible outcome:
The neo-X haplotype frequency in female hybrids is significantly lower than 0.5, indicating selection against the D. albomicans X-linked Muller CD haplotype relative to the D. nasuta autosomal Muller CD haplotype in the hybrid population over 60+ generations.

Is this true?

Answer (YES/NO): NO